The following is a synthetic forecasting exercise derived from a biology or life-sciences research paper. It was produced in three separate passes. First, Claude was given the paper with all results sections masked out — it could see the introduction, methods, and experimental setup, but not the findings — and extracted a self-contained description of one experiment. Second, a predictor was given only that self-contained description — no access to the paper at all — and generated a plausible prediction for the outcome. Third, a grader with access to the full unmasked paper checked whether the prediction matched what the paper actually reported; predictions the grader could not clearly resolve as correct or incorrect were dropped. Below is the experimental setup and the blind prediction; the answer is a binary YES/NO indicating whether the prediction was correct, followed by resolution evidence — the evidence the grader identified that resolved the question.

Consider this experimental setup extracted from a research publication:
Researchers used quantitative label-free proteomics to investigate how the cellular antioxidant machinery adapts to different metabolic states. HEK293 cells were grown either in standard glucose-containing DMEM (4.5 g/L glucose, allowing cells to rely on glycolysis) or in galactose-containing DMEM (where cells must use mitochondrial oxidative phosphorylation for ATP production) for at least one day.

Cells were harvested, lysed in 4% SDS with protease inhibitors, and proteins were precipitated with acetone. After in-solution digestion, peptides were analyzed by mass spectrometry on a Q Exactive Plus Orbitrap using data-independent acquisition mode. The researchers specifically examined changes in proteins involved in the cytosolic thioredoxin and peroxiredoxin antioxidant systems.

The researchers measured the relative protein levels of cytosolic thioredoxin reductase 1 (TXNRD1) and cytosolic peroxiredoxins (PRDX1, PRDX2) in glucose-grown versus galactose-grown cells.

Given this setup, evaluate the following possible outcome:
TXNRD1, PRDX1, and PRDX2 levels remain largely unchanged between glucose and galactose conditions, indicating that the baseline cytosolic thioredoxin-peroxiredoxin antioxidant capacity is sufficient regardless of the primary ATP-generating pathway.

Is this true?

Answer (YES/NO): NO